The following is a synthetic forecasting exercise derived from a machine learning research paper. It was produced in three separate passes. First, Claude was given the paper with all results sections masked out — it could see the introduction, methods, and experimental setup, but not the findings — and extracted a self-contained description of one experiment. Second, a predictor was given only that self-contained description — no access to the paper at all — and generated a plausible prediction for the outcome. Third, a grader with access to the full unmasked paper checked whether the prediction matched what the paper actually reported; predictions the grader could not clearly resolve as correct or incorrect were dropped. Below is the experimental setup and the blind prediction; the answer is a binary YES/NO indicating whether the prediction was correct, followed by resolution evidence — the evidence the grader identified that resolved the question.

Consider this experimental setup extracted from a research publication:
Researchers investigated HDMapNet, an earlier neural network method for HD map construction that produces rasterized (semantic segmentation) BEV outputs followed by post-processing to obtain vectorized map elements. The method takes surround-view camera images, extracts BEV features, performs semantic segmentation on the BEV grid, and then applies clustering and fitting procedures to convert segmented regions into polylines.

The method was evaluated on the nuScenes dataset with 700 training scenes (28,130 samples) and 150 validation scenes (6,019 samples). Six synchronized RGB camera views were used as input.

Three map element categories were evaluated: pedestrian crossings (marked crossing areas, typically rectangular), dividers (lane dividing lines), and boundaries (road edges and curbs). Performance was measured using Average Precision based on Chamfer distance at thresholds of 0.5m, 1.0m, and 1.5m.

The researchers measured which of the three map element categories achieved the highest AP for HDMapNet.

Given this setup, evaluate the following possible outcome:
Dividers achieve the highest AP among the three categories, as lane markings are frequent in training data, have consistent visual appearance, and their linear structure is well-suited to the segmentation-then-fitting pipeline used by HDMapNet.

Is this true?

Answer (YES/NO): NO